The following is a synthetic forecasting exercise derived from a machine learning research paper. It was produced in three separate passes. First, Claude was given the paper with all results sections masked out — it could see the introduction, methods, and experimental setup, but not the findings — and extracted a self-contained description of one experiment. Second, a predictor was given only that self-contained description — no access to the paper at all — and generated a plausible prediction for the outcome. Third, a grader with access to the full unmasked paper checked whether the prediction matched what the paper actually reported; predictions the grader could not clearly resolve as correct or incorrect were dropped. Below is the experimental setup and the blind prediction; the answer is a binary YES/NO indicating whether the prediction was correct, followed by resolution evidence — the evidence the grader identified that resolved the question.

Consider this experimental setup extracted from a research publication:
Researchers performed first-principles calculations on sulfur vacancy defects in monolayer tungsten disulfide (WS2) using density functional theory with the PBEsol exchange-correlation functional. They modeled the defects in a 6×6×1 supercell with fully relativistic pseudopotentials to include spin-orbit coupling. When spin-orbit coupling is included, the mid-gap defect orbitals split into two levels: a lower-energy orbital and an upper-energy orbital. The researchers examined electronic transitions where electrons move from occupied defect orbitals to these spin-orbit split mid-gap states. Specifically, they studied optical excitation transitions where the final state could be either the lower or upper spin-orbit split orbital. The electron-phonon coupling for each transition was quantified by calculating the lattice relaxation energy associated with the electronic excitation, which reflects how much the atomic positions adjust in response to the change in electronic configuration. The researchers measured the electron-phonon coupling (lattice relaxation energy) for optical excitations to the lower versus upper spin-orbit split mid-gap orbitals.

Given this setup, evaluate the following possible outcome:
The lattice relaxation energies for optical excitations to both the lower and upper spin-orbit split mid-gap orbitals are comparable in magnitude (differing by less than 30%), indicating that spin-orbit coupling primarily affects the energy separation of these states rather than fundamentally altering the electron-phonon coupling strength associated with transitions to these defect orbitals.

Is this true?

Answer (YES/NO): NO